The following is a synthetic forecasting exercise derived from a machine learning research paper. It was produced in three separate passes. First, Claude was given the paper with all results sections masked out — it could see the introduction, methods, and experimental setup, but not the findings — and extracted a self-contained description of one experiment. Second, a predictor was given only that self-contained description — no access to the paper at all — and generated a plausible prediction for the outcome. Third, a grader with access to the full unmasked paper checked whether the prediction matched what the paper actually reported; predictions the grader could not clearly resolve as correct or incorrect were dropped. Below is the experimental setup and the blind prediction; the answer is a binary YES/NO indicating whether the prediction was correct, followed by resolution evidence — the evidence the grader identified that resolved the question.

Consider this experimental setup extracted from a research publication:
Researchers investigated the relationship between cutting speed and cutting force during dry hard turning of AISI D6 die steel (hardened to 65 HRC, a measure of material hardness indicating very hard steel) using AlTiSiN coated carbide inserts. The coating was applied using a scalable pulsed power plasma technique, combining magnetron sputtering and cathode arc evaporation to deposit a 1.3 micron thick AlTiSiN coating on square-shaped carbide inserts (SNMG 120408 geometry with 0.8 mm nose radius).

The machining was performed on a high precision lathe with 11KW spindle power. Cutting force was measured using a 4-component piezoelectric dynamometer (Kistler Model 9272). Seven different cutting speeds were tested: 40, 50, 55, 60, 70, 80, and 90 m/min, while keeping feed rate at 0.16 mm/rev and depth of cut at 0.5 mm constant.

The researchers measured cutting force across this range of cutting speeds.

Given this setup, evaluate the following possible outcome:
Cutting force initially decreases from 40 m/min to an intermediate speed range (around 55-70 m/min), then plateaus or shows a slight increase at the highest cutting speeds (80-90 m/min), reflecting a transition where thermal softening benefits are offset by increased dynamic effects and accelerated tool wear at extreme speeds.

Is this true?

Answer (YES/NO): NO